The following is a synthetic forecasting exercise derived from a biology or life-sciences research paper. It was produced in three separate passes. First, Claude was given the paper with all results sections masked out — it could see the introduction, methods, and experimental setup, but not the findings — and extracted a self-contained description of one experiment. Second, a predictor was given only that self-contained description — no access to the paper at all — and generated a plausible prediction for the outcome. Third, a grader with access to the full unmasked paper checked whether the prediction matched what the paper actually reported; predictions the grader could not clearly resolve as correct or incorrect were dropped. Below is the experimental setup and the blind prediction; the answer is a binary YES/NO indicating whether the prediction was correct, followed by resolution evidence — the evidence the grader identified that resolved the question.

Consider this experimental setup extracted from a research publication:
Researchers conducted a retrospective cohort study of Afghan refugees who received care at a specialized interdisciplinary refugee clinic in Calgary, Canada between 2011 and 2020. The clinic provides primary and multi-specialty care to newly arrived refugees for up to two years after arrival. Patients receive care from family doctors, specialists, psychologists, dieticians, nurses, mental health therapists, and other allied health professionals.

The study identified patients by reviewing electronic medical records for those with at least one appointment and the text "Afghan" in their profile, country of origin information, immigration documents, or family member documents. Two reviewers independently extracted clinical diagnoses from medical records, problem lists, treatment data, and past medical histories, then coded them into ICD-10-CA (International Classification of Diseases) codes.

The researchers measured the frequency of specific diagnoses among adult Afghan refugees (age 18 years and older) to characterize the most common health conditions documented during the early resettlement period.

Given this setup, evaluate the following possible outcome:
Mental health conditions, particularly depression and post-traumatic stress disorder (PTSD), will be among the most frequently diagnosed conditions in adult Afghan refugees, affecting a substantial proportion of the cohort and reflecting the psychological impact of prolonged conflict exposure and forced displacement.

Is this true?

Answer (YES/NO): NO